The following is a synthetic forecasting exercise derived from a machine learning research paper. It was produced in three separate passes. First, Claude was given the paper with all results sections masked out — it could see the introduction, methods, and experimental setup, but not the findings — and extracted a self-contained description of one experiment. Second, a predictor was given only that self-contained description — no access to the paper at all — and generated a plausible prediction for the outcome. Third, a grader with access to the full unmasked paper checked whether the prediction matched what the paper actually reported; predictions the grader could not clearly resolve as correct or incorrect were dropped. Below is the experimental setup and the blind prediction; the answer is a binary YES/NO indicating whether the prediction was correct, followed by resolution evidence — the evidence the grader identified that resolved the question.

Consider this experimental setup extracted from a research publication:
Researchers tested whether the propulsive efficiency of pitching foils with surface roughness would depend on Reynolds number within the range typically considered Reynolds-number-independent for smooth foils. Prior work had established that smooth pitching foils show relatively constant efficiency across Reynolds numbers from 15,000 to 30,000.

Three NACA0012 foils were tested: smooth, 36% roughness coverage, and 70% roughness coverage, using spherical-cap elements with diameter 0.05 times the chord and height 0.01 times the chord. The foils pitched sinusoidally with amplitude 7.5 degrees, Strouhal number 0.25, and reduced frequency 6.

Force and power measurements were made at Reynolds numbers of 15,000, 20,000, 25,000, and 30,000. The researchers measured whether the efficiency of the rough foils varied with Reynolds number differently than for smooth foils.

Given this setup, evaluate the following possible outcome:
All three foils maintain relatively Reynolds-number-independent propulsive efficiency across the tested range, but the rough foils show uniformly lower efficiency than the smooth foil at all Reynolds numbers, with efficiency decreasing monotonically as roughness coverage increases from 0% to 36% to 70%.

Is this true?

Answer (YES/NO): YES